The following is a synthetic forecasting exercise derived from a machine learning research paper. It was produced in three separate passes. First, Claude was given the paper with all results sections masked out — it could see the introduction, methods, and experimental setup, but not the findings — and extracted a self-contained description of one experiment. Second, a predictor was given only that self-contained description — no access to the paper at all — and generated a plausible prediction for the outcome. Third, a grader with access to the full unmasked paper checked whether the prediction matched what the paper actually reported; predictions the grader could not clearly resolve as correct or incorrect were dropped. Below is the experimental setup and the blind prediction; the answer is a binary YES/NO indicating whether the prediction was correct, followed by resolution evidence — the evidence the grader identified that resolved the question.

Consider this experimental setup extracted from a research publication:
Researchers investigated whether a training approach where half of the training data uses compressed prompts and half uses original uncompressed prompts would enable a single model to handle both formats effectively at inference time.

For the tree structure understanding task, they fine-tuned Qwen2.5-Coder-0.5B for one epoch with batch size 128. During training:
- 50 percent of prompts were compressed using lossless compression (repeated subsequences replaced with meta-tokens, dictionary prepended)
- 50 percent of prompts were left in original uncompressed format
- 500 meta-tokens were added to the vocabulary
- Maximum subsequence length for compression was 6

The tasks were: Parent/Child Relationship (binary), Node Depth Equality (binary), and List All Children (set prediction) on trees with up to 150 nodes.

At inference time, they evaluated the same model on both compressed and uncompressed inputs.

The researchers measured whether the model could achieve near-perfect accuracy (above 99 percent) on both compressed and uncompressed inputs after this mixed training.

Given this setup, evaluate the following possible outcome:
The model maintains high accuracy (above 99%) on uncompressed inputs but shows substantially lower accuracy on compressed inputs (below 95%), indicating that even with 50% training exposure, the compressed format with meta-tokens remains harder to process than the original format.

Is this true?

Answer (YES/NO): NO